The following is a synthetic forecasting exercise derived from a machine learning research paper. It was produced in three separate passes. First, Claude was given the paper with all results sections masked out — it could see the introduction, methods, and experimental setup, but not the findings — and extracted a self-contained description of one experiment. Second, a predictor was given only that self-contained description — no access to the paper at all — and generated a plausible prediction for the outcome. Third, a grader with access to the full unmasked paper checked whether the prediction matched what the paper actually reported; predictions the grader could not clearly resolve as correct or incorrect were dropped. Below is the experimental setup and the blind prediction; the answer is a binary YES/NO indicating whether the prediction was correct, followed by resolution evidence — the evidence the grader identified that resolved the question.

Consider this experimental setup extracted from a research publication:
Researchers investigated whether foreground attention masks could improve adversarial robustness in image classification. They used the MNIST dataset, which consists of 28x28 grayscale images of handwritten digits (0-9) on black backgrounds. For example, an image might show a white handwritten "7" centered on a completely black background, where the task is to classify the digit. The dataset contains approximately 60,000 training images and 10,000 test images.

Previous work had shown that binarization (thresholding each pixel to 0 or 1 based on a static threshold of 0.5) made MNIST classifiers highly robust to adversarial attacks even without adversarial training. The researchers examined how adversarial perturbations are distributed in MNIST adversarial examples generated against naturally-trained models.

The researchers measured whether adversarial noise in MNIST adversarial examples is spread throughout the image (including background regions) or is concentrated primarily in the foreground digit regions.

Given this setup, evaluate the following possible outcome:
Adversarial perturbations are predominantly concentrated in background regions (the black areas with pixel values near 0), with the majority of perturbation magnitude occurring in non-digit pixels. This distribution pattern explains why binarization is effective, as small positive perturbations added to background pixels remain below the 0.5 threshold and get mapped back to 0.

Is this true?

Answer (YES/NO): NO